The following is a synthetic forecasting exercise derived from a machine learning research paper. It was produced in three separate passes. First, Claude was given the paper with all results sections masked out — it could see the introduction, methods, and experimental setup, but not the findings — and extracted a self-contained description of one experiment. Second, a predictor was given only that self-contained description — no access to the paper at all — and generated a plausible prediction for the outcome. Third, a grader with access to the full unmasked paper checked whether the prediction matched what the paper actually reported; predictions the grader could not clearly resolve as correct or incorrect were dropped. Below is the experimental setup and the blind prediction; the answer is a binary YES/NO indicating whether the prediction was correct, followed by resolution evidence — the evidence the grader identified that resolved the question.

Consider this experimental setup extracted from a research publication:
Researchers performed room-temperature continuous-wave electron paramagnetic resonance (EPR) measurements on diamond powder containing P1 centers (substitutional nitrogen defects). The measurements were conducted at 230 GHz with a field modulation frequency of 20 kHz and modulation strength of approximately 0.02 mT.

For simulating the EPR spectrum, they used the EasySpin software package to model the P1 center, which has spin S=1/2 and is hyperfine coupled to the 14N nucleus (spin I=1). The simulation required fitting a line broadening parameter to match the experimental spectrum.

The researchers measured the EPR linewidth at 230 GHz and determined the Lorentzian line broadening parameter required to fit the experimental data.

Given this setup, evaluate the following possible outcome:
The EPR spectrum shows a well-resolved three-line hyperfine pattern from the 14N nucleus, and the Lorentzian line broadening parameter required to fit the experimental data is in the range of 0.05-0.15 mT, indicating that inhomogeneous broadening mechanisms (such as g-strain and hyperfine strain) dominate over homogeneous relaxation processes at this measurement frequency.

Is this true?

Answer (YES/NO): NO